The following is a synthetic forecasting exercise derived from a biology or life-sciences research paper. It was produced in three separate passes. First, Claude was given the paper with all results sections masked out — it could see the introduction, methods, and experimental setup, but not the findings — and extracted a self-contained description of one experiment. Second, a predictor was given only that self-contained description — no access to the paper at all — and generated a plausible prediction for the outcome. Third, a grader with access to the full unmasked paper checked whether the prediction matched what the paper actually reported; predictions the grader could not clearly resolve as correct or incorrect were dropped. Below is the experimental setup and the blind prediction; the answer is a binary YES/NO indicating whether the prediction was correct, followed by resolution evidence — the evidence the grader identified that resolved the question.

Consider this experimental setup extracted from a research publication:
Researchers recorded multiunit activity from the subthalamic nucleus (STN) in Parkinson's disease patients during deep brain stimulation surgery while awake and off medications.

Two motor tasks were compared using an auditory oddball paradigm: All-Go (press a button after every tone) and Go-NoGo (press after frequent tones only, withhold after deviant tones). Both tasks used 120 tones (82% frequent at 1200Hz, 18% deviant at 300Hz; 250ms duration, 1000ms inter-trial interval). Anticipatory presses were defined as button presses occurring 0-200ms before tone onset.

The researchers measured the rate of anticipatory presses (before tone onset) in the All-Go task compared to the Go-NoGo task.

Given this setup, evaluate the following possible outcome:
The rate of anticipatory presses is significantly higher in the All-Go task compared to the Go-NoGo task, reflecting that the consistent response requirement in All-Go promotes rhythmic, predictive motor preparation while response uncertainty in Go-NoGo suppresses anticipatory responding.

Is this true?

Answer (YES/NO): YES